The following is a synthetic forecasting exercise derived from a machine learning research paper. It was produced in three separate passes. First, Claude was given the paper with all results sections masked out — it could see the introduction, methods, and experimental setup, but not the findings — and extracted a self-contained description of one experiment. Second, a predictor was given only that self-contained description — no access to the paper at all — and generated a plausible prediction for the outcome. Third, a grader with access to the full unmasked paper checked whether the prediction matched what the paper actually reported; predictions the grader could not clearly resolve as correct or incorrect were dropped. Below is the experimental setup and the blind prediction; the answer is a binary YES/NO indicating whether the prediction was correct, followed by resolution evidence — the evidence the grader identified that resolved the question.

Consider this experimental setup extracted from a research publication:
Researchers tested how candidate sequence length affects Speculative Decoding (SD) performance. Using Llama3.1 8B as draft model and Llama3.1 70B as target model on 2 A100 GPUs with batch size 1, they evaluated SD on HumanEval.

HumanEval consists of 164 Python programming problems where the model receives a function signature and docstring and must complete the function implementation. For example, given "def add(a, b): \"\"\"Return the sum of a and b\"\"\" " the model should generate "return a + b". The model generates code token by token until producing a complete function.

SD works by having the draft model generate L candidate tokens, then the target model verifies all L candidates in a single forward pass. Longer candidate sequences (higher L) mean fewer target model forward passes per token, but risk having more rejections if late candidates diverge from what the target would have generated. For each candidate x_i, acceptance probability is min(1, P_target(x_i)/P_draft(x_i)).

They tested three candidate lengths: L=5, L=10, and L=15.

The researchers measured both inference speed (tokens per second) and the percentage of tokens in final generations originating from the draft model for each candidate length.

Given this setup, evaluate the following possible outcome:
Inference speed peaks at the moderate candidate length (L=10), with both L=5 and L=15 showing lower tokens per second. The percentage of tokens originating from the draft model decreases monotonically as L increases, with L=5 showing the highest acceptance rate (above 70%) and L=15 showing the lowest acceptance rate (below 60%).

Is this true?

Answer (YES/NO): NO